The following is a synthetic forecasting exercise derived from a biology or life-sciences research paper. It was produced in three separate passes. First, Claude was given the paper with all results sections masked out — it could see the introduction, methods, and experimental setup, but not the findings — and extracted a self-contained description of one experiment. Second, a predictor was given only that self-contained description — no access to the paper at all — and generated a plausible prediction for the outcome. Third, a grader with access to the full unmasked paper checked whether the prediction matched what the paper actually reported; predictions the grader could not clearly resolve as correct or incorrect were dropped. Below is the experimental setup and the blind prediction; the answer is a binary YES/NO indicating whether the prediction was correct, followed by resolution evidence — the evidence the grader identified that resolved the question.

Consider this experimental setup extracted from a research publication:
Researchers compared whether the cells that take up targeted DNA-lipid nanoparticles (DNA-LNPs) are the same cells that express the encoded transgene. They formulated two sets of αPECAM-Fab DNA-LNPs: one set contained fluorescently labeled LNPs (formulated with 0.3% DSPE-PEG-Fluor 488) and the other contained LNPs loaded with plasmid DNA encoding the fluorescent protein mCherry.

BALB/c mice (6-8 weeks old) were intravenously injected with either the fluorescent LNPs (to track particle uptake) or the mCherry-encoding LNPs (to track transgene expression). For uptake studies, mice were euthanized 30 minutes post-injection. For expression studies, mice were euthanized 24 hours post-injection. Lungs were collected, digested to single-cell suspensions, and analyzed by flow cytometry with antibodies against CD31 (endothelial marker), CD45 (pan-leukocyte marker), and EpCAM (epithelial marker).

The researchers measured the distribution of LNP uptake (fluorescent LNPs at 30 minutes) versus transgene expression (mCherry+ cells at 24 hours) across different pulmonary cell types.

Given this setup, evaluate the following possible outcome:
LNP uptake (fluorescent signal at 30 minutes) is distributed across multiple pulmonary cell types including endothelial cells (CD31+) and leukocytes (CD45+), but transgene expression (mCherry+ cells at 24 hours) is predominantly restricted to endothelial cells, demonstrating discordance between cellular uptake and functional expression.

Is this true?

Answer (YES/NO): NO